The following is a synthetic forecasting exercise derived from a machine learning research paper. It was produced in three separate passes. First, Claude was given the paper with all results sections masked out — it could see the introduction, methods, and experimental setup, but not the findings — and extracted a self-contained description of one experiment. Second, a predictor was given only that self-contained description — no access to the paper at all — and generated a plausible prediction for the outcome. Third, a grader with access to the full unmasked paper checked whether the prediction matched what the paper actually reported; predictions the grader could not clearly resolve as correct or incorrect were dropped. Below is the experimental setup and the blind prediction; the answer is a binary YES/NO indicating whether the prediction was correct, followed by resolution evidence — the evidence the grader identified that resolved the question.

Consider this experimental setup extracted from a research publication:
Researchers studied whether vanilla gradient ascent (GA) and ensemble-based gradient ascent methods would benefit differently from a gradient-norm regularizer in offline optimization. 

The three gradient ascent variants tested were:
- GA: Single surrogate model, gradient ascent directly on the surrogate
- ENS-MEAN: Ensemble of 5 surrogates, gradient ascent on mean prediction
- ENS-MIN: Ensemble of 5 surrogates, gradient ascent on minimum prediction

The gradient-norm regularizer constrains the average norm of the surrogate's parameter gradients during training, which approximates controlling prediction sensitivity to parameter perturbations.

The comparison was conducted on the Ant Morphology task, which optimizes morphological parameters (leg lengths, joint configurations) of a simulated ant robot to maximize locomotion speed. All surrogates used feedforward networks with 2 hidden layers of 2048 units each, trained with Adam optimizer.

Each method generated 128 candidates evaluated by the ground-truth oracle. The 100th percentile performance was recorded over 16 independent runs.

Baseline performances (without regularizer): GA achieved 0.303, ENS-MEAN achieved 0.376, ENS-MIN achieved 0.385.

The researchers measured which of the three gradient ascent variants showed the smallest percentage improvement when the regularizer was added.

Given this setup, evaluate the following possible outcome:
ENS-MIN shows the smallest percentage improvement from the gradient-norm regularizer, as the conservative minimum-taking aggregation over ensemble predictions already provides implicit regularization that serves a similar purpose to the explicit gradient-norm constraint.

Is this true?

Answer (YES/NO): NO